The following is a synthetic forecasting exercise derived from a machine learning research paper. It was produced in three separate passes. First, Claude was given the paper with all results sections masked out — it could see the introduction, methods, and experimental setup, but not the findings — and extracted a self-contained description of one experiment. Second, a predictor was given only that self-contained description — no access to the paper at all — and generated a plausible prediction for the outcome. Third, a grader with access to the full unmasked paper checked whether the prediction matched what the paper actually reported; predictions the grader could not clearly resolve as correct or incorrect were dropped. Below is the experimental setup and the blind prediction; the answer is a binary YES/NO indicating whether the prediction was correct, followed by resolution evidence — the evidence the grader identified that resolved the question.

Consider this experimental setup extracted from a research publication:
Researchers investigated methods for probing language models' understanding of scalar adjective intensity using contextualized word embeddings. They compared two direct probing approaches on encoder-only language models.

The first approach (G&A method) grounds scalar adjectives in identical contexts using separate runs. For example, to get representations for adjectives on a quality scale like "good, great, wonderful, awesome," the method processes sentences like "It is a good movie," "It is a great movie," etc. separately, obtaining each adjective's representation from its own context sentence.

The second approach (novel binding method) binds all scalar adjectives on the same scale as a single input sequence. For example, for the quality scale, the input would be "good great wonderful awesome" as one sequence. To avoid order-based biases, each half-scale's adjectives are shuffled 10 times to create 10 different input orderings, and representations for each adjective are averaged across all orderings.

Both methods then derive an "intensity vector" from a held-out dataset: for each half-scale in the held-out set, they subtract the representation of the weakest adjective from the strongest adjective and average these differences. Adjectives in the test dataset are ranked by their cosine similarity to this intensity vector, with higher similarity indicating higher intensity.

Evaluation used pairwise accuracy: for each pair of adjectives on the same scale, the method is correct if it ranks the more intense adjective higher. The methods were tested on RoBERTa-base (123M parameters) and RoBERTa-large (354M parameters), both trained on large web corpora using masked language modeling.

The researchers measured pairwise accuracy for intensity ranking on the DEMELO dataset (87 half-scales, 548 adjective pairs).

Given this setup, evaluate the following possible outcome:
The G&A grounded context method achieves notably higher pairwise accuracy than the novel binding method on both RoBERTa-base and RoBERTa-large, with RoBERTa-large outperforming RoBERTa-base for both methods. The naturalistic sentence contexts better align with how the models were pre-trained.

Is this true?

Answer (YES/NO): NO